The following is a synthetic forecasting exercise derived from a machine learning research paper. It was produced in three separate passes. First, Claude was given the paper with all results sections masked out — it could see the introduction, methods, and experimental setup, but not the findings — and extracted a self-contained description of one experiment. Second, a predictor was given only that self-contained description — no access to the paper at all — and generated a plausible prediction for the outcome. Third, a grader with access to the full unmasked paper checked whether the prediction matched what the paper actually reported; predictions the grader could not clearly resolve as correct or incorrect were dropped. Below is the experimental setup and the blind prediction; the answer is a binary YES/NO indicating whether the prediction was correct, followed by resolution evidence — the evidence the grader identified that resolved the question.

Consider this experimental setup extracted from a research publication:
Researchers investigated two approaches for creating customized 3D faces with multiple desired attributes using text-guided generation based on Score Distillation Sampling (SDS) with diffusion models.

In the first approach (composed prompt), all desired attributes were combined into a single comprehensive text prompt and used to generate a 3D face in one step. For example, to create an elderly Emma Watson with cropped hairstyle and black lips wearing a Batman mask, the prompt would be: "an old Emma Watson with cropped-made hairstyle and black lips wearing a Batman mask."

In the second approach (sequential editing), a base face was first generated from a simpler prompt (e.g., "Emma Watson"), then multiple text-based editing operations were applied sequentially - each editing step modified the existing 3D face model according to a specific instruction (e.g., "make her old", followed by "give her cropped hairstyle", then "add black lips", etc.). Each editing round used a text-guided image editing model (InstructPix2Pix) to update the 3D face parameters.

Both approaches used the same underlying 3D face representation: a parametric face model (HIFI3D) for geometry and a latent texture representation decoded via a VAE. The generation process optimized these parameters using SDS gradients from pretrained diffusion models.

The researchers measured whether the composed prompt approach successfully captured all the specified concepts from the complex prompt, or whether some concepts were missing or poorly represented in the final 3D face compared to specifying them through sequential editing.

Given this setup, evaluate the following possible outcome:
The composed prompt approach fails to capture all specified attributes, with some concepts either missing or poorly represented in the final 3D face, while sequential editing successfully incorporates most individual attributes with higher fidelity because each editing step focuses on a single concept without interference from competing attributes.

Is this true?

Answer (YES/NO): YES